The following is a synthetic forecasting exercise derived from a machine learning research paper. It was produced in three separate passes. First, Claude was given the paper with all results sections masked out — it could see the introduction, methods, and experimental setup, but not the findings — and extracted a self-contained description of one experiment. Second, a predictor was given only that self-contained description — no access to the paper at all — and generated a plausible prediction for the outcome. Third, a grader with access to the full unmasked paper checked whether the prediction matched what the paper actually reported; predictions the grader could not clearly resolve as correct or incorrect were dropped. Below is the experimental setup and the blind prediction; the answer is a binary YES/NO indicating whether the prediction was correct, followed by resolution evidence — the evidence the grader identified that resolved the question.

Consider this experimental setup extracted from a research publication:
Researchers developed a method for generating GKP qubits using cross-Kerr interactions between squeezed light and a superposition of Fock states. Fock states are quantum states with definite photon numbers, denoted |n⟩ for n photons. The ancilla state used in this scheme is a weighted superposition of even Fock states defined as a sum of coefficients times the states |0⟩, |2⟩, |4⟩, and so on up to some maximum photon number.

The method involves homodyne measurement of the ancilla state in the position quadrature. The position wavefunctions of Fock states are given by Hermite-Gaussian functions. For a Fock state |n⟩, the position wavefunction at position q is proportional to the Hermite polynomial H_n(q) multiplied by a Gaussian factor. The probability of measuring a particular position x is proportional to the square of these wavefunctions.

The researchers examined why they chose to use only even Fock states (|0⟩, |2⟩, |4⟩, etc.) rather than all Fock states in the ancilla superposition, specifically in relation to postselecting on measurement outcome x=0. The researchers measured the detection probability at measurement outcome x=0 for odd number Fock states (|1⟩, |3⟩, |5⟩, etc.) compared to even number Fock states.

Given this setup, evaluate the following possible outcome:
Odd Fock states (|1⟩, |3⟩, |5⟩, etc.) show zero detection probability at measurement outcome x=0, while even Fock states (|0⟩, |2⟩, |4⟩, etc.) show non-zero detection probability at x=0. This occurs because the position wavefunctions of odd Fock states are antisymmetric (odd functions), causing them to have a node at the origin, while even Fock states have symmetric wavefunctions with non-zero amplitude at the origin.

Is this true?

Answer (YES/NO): YES